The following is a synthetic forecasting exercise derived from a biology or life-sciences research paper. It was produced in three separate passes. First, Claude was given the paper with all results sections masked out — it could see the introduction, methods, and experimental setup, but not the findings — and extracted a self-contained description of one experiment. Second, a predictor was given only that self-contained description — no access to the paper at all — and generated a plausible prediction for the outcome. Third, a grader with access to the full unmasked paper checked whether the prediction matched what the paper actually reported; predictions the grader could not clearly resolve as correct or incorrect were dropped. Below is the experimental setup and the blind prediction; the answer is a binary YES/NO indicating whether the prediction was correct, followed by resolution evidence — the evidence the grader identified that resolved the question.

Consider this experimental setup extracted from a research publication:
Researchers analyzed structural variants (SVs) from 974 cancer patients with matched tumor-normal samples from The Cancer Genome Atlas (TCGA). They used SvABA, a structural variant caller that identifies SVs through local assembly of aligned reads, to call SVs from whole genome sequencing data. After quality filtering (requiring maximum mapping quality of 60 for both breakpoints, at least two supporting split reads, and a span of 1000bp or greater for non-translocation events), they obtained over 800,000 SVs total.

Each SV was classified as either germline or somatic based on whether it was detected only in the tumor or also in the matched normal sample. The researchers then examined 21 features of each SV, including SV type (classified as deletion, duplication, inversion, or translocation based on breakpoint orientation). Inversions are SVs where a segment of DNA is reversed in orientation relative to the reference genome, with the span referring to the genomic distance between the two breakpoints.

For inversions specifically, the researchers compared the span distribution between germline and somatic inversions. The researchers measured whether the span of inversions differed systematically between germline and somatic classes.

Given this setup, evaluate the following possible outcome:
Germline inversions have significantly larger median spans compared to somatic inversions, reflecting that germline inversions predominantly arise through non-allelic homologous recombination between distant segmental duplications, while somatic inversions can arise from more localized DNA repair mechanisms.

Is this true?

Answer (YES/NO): NO